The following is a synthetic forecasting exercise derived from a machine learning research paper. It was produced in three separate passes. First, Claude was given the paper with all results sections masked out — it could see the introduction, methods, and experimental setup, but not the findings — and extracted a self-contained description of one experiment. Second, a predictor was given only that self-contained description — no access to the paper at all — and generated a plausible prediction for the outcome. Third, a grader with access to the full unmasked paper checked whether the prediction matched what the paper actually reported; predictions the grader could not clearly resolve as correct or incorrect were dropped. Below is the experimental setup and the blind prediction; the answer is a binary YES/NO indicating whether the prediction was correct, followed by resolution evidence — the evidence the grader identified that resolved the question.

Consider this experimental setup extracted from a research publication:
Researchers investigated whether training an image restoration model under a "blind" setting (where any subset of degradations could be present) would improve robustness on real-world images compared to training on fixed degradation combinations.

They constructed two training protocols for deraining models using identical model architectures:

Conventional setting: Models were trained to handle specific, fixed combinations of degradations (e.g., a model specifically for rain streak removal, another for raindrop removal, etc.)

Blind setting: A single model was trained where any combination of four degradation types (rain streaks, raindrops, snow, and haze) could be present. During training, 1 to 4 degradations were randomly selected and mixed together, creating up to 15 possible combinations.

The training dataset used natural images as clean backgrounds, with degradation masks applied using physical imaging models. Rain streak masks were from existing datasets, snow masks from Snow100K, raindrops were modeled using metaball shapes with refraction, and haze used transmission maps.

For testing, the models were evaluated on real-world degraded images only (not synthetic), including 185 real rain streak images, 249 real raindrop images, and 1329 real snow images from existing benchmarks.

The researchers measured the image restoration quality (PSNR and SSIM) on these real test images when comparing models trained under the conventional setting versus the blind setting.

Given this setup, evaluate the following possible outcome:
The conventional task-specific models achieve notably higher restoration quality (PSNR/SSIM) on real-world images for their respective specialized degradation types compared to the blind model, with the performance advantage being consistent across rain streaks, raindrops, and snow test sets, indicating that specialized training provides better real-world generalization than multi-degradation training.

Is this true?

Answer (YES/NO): NO